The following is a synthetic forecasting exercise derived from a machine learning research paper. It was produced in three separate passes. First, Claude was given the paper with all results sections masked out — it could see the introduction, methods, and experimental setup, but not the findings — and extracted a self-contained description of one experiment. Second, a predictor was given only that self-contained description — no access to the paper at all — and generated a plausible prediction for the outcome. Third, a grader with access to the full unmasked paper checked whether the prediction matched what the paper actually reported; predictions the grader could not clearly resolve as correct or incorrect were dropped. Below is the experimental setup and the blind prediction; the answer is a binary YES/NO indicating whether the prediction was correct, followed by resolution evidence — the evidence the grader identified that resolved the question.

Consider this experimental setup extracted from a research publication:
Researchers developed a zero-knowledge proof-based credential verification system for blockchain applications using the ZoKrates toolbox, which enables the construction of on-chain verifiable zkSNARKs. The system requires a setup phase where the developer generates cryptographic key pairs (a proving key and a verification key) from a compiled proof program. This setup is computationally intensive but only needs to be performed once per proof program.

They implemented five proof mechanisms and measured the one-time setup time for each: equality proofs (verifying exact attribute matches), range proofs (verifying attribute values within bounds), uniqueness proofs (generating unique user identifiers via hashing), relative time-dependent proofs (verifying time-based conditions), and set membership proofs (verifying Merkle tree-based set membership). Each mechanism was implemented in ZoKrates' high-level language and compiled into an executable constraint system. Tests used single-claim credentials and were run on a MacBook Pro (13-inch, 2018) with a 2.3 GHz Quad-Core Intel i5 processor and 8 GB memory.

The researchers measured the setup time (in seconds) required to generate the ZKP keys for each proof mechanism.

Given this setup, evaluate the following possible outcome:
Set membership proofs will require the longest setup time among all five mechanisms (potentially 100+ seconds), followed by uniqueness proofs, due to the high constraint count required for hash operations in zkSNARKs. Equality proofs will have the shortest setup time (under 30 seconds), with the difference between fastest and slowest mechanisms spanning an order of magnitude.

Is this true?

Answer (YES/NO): NO